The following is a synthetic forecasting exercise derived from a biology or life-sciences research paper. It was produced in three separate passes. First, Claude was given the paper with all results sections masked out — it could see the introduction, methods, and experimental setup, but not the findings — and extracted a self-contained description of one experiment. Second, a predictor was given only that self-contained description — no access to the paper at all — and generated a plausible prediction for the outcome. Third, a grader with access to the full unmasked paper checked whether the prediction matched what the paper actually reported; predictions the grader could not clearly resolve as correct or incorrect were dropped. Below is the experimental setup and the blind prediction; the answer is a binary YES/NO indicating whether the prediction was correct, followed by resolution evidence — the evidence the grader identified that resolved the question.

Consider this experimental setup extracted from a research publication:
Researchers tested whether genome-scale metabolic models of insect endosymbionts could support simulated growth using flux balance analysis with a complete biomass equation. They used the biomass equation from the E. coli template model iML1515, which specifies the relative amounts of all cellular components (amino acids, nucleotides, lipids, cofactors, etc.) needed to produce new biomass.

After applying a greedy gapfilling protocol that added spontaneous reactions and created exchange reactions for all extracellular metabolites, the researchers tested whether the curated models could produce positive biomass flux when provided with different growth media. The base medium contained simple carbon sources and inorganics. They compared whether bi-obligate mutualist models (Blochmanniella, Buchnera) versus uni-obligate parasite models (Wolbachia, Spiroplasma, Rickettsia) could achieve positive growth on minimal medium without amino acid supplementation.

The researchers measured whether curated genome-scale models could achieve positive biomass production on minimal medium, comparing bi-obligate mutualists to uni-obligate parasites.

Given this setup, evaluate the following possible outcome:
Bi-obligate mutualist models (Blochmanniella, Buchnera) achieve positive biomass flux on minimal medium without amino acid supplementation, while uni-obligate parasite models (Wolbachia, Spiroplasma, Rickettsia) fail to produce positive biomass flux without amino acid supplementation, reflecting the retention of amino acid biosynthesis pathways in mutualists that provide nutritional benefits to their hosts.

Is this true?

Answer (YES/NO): NO